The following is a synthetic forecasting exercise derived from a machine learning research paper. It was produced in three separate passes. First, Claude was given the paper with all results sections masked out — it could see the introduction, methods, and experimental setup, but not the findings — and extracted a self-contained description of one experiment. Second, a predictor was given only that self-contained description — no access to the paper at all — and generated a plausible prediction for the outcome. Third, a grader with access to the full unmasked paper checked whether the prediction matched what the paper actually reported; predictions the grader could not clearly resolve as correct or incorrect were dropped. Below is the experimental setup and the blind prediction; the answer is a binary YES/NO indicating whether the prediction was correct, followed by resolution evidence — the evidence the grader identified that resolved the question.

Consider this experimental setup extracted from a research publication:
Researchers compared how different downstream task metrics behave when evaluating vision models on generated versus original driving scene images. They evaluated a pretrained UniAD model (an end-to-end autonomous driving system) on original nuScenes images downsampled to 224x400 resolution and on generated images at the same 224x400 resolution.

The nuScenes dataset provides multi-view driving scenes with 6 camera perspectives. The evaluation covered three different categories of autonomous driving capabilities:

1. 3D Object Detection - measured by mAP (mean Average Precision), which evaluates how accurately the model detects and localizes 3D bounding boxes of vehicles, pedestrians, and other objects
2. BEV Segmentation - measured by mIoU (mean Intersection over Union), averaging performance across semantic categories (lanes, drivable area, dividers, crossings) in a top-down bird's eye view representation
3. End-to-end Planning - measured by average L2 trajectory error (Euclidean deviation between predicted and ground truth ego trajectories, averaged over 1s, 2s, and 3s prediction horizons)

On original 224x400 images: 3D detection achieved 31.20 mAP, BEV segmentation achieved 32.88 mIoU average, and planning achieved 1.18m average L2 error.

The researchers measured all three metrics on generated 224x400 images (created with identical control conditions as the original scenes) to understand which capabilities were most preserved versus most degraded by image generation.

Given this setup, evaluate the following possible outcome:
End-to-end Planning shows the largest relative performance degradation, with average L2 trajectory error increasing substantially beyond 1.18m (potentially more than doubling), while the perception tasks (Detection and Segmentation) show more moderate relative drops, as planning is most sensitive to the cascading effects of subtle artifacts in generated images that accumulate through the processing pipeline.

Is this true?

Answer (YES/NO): NO